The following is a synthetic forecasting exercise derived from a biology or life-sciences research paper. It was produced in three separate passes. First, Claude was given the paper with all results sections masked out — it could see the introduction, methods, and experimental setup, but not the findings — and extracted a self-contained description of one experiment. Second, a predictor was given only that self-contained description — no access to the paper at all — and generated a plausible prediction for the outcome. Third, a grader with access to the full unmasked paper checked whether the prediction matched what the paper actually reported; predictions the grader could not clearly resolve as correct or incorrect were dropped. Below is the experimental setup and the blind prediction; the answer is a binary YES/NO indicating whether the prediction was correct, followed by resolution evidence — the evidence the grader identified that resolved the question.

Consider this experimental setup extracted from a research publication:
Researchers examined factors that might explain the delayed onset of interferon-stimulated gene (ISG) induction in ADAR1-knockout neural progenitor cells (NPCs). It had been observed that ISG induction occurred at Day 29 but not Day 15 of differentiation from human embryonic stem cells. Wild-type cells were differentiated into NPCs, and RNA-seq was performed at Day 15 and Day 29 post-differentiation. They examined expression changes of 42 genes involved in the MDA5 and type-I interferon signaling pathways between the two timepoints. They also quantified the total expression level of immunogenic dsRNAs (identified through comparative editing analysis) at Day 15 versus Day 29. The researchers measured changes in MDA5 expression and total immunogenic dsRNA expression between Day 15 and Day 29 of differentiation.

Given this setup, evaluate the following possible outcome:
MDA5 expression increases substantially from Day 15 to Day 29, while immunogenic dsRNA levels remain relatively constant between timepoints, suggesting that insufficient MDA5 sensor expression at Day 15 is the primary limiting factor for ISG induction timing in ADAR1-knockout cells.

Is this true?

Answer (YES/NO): NO